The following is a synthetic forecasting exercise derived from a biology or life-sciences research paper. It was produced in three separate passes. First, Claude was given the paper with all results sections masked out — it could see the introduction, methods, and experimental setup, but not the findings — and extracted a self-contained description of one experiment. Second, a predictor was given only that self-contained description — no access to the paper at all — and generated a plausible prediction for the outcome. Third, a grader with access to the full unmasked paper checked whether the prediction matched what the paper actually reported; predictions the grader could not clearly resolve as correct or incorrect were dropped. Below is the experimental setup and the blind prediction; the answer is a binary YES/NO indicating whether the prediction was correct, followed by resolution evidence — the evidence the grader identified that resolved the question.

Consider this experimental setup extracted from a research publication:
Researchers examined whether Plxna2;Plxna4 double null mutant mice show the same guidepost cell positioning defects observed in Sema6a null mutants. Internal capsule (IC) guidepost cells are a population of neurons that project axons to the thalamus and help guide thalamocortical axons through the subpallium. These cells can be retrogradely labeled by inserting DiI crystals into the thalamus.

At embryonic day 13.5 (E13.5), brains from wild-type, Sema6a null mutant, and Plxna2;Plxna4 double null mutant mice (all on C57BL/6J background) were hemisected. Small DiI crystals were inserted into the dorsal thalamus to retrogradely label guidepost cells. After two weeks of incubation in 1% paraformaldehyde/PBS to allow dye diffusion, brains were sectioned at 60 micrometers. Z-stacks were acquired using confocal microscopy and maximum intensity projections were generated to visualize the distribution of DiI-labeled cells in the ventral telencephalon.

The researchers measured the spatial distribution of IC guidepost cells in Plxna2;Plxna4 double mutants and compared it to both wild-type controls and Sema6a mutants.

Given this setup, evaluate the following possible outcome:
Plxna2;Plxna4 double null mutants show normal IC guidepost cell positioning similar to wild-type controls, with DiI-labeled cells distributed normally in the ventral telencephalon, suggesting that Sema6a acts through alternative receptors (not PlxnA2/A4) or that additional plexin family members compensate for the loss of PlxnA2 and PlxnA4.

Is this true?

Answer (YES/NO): NO